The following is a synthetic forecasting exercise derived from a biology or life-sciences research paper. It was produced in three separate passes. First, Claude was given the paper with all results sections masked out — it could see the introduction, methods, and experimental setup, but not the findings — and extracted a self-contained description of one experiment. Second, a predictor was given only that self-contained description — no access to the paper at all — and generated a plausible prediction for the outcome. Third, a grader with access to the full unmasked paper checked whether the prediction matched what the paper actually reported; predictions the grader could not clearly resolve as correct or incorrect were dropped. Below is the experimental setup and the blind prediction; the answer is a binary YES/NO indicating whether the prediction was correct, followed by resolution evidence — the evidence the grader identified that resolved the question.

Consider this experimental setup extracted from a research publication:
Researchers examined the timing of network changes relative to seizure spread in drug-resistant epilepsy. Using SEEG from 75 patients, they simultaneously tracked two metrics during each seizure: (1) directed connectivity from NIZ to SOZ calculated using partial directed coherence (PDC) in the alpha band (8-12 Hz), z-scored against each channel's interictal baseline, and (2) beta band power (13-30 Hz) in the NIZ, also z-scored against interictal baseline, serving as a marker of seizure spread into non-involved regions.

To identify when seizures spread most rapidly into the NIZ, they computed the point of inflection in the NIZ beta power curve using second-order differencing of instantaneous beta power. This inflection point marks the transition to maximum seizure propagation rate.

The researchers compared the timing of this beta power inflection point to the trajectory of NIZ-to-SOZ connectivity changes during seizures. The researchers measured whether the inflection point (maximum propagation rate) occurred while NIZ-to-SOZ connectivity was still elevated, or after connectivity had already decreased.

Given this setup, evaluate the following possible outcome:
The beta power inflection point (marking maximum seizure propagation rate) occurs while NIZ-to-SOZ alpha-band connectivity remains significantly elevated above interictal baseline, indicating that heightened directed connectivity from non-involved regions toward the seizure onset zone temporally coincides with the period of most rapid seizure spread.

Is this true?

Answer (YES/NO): YES